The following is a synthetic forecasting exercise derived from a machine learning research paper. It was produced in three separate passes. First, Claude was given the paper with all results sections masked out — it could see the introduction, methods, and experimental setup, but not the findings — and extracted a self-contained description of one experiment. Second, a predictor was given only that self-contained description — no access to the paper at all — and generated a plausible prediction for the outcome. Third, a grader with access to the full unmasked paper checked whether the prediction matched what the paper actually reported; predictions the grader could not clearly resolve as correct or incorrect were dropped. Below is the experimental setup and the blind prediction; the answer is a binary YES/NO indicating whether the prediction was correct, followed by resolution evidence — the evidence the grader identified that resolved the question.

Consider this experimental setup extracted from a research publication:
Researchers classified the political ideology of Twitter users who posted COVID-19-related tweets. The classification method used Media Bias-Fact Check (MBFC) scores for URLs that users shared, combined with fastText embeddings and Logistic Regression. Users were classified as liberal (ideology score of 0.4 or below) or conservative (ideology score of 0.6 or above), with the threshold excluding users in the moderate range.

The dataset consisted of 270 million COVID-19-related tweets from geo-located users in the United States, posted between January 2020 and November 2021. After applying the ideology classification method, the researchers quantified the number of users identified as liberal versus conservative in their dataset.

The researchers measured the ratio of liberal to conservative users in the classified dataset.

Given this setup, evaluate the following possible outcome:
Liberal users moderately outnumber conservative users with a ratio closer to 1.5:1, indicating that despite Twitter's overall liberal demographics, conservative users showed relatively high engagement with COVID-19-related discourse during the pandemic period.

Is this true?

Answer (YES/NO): NO